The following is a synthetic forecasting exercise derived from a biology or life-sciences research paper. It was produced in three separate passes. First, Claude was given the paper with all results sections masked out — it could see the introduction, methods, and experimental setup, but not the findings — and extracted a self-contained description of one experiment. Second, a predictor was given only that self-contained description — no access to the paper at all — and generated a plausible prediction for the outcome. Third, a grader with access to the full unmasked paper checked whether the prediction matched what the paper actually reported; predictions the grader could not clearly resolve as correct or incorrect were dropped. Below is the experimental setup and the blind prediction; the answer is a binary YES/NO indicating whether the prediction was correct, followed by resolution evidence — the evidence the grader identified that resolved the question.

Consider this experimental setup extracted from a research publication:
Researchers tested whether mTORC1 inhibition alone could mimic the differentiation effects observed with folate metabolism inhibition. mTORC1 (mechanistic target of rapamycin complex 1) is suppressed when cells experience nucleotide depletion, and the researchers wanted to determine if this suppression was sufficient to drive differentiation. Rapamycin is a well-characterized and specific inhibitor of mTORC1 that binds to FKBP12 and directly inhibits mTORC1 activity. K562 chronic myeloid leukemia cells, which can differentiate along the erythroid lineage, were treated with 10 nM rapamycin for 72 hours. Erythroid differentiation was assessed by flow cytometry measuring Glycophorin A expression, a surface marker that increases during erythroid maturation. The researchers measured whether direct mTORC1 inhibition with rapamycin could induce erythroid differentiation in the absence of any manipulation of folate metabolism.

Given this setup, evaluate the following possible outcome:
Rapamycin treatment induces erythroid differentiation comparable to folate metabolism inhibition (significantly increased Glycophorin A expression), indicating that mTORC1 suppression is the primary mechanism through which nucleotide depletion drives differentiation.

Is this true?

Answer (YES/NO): YES